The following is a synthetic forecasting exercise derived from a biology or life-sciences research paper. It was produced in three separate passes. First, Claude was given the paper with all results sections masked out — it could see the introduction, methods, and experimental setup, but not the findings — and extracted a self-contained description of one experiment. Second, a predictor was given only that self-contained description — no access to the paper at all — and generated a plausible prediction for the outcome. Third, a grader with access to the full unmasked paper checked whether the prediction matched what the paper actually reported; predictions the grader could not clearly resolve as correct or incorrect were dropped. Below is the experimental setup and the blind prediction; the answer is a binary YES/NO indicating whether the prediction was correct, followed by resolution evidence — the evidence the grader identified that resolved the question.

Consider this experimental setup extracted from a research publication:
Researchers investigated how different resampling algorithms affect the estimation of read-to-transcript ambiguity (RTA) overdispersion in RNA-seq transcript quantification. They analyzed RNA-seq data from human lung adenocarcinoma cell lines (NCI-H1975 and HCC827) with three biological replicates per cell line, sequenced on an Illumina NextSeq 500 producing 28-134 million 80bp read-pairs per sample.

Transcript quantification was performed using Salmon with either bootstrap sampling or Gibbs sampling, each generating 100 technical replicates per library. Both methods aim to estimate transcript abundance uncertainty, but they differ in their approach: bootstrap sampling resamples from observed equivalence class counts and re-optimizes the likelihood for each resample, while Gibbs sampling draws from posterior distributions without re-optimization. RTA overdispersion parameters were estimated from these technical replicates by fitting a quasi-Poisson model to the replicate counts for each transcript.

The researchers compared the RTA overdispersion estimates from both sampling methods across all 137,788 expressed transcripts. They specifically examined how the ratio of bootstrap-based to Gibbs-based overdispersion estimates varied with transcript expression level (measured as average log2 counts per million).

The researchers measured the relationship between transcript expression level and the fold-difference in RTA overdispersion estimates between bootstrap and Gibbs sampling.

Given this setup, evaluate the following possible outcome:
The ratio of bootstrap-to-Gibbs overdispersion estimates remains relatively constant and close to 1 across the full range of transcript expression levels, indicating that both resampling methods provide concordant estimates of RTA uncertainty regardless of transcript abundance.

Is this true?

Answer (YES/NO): NO